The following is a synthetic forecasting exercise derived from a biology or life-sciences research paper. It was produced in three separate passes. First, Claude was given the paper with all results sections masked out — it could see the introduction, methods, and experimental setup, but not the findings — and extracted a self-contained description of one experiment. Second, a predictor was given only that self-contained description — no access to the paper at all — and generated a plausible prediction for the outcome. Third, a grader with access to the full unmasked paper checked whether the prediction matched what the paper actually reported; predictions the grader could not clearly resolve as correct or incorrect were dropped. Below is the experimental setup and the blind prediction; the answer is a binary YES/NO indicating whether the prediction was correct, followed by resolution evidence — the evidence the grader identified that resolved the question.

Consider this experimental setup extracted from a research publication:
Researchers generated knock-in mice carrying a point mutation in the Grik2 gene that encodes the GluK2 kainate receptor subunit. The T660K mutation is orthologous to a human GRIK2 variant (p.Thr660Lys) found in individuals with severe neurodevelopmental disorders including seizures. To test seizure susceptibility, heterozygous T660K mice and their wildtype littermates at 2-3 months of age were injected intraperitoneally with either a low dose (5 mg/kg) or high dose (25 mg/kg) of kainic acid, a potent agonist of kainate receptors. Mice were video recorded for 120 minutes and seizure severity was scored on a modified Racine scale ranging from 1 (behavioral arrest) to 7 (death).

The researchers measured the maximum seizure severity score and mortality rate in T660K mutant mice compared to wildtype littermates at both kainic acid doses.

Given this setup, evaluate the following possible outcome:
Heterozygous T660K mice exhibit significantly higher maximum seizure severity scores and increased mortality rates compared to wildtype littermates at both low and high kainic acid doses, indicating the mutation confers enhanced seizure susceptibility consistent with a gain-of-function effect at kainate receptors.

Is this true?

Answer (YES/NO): YES